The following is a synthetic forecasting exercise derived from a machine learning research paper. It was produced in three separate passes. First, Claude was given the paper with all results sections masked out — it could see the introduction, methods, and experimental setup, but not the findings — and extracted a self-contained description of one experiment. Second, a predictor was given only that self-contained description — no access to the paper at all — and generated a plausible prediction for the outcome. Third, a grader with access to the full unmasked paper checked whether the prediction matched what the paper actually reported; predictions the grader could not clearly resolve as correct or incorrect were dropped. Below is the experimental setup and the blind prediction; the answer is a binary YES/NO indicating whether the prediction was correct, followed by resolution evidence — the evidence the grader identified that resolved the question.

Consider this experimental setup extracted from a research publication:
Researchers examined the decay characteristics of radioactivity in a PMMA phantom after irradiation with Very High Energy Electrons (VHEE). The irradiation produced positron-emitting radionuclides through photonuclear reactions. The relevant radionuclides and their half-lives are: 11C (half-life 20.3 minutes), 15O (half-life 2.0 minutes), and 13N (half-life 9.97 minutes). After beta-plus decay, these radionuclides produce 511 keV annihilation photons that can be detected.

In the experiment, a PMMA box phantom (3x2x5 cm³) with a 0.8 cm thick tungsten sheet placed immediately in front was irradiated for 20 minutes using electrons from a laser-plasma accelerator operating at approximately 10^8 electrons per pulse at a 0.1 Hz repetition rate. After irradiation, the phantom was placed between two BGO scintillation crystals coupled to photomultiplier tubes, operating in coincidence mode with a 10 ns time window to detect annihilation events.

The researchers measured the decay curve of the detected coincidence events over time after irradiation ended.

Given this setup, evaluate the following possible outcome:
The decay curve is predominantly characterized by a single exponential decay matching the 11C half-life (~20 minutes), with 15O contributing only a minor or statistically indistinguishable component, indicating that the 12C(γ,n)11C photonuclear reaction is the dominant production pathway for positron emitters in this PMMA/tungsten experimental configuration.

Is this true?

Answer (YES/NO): NO